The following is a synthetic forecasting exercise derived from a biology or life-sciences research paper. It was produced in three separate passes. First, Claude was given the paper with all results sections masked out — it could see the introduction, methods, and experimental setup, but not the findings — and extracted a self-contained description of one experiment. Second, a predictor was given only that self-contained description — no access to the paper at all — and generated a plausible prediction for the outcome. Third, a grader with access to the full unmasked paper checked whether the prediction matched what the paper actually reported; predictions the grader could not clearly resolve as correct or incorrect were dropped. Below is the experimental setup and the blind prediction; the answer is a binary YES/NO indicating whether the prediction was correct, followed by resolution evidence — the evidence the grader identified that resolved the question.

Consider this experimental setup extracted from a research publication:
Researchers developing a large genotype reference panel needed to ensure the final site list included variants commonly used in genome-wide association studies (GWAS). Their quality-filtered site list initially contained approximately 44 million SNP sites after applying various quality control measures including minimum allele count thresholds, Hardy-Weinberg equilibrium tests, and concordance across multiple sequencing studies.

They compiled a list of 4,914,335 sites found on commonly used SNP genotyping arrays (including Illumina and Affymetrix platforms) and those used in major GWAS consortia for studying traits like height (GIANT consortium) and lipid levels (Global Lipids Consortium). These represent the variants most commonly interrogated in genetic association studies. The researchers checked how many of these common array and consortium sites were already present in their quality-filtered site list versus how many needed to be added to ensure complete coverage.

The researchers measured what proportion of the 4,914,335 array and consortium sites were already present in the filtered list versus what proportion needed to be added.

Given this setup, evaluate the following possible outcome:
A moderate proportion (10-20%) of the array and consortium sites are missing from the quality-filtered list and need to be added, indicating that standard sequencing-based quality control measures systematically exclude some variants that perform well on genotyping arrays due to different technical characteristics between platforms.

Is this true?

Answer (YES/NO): NO